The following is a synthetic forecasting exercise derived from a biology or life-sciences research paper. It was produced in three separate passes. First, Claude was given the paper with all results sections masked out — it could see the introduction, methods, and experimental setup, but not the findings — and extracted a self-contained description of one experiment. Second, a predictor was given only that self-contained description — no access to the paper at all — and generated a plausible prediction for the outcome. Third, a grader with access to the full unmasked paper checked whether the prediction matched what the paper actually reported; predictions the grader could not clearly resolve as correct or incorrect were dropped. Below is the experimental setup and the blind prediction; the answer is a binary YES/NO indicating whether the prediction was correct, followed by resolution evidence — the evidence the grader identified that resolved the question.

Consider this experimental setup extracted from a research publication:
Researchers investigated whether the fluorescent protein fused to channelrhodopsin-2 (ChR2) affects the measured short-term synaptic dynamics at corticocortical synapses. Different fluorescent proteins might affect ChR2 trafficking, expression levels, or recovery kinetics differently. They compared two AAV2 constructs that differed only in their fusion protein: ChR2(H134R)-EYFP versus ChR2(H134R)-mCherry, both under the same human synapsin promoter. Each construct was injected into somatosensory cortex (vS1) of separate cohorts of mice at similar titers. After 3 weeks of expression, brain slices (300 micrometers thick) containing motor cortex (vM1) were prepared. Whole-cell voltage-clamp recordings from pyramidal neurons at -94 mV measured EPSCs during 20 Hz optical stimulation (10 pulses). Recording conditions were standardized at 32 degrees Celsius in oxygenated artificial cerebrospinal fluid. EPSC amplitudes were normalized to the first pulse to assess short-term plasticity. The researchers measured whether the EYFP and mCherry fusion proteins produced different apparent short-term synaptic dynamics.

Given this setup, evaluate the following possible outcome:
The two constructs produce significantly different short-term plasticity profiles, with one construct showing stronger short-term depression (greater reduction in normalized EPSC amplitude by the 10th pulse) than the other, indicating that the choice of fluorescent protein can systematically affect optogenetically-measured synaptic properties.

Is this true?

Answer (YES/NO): NO